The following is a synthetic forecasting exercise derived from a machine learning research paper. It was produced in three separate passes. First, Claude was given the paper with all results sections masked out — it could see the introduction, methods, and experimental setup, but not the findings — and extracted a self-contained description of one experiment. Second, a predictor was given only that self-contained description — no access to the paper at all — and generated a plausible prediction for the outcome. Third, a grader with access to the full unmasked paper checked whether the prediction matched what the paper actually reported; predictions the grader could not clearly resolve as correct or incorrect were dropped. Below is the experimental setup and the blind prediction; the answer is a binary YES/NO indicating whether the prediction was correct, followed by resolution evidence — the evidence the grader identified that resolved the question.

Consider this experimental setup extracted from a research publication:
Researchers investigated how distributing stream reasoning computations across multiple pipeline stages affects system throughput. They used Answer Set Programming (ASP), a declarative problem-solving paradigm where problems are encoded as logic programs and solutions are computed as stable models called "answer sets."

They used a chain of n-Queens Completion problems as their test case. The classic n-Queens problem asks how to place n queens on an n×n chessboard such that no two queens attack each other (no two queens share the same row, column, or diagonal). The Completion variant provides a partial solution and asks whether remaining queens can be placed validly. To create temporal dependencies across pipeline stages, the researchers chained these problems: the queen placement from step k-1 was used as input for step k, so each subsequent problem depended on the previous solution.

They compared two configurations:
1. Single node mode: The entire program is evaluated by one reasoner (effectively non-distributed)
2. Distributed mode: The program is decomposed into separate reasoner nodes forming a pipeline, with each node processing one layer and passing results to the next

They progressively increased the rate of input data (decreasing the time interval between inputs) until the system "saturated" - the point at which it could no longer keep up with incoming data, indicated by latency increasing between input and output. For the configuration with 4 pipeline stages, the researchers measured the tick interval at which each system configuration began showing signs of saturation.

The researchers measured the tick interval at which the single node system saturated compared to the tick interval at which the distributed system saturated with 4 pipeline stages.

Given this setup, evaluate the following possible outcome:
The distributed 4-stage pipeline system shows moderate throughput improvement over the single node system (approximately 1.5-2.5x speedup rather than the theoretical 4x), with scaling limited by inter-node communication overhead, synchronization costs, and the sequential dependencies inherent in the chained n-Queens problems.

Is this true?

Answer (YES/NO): NO